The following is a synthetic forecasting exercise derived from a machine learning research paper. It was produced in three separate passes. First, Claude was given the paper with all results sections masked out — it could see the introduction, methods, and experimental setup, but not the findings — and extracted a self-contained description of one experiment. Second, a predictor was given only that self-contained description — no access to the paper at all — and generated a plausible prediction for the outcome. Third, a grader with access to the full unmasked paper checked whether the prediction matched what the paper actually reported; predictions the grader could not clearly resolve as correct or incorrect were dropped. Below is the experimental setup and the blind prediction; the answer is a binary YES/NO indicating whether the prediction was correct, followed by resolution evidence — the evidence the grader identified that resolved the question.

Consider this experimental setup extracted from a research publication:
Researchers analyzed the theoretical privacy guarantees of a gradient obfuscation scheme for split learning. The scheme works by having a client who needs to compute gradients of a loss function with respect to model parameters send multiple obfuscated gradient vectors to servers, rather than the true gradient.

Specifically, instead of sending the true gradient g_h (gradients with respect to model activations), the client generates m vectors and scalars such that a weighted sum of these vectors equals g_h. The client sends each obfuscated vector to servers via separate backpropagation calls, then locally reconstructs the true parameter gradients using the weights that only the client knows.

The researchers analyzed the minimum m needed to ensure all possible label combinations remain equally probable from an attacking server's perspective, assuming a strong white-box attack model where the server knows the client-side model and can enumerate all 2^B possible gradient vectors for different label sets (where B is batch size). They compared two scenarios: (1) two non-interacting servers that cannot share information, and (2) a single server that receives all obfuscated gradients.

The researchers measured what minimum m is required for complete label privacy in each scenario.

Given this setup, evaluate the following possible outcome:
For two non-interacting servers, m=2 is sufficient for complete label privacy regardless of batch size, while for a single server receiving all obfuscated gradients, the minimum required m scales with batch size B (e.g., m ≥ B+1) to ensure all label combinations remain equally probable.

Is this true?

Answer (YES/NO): NO